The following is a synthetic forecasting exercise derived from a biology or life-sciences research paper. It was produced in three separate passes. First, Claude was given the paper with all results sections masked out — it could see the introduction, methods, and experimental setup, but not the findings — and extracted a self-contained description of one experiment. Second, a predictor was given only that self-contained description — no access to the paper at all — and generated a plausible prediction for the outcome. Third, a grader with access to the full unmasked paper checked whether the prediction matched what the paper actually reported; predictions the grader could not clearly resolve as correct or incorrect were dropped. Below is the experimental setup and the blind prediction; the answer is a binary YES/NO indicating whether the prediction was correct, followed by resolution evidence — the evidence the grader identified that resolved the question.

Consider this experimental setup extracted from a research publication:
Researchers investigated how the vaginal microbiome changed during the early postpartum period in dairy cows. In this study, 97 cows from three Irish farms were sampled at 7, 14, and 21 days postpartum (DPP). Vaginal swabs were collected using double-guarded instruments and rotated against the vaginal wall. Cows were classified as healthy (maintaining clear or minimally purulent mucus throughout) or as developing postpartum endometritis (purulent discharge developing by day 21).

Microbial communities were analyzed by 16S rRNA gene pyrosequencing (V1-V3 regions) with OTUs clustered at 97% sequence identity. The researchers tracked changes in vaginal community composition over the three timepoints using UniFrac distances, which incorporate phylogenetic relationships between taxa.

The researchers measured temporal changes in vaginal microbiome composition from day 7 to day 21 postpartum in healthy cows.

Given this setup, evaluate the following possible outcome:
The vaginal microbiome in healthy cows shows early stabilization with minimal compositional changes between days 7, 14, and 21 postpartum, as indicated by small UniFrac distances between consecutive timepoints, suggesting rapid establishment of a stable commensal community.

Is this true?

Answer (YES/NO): NO